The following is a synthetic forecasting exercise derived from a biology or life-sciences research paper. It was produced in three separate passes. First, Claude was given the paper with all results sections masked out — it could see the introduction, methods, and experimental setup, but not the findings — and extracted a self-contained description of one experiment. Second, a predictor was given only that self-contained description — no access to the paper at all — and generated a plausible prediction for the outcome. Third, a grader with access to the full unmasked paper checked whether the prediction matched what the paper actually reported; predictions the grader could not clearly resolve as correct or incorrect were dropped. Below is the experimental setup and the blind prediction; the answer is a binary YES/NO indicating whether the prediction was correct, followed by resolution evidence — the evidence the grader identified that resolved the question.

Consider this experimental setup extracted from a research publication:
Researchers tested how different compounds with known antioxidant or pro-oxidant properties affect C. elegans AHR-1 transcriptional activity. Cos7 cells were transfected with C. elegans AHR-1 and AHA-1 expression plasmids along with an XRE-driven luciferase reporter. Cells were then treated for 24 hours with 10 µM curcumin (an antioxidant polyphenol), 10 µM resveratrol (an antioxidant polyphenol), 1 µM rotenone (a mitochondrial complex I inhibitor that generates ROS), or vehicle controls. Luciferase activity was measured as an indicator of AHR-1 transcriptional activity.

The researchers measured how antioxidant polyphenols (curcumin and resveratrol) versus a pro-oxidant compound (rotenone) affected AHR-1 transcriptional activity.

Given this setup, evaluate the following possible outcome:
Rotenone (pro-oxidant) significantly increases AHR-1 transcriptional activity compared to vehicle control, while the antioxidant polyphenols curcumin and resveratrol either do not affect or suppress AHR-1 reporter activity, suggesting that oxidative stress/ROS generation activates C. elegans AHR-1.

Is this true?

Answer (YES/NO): YES